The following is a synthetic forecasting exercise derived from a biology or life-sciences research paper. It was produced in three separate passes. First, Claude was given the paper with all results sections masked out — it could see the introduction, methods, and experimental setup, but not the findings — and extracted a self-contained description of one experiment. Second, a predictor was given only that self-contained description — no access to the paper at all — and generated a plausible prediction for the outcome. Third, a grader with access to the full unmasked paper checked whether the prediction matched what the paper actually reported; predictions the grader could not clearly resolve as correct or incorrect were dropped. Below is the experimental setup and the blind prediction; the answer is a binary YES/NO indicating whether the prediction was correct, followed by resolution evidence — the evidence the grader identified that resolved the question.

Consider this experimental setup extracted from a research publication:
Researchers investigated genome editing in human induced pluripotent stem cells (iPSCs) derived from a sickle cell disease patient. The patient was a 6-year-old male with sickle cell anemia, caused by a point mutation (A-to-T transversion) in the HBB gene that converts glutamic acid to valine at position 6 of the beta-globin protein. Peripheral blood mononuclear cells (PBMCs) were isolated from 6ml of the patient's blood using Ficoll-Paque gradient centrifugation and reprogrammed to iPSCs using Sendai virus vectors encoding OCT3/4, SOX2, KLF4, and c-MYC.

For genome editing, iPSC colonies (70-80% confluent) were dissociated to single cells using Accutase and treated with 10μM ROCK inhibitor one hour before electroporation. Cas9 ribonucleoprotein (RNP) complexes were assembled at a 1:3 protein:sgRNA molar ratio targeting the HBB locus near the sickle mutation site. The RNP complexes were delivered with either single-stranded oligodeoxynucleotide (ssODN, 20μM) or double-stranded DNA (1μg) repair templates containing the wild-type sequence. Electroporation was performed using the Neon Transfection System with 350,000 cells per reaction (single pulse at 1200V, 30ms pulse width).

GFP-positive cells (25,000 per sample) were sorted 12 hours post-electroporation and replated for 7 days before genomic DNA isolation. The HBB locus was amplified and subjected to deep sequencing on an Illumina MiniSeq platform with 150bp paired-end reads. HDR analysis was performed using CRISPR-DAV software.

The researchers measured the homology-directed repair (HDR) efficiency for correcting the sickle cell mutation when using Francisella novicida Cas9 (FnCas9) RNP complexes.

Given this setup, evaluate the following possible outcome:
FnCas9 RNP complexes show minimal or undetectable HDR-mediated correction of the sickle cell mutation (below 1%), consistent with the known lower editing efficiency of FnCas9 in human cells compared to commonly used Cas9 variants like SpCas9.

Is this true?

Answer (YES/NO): NO